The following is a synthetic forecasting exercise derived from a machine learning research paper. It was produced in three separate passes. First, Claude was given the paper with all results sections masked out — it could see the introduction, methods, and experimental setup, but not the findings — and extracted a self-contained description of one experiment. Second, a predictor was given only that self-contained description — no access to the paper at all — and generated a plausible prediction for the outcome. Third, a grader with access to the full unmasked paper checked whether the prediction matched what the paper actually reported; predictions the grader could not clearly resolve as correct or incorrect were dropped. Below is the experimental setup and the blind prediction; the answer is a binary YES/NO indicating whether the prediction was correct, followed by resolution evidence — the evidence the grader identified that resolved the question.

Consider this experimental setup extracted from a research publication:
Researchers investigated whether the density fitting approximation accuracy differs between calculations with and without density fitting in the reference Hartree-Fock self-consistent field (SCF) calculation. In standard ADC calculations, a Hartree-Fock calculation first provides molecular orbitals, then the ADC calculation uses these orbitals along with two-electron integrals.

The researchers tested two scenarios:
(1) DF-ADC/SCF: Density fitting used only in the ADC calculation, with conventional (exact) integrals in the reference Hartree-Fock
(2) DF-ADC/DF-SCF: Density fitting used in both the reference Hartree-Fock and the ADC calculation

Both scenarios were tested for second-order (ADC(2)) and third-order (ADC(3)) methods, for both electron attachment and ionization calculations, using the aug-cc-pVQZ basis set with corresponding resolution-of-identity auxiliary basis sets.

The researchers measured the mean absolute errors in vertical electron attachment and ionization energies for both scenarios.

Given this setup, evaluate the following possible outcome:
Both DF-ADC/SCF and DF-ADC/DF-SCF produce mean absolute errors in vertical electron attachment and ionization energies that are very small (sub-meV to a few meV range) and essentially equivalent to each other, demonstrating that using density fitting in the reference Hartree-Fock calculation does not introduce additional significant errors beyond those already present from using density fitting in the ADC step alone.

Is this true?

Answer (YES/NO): YES